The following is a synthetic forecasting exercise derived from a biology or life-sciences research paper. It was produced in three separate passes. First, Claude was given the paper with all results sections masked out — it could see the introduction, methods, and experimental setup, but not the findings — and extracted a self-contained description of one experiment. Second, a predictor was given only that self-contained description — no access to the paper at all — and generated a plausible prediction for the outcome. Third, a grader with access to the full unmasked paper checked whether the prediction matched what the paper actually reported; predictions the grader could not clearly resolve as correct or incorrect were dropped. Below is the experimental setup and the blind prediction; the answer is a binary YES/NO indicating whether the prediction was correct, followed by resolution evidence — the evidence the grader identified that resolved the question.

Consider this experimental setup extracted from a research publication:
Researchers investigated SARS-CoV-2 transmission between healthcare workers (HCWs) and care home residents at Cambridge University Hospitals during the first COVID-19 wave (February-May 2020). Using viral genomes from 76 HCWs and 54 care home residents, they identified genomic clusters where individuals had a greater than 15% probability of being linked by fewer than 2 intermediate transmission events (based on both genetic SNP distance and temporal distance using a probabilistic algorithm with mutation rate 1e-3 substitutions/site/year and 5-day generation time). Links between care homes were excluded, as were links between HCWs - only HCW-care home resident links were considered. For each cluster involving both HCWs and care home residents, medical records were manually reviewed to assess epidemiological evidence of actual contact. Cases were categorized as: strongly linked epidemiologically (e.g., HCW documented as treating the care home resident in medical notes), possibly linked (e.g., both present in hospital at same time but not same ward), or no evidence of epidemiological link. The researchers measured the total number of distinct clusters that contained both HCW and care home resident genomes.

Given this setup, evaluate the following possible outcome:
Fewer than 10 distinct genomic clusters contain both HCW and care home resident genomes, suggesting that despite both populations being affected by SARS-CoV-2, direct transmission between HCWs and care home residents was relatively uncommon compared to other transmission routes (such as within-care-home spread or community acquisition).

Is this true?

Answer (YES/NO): NO